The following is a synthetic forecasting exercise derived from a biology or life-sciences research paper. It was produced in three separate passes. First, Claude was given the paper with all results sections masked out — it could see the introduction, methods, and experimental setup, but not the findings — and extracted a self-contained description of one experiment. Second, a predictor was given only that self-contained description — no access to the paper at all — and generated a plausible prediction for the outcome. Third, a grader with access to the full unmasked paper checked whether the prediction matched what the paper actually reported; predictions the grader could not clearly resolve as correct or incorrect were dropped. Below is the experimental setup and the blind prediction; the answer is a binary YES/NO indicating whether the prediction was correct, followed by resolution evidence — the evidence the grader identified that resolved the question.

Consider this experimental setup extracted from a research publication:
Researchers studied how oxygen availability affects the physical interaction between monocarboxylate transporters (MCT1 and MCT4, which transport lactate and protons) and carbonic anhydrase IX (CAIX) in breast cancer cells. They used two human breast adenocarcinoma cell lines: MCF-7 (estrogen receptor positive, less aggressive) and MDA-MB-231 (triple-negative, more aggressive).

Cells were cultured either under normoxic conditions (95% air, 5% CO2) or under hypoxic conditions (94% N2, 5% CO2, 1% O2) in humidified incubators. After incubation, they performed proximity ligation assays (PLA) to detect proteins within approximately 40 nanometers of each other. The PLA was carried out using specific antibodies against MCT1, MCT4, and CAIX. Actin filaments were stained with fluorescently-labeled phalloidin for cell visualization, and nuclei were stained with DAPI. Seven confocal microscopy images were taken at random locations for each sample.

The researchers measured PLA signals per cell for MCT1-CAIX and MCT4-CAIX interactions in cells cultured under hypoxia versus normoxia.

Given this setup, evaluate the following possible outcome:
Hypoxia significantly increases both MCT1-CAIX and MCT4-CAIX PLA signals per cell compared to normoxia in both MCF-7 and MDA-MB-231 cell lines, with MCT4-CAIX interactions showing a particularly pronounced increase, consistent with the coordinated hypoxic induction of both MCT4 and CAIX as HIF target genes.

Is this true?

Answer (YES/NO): NO